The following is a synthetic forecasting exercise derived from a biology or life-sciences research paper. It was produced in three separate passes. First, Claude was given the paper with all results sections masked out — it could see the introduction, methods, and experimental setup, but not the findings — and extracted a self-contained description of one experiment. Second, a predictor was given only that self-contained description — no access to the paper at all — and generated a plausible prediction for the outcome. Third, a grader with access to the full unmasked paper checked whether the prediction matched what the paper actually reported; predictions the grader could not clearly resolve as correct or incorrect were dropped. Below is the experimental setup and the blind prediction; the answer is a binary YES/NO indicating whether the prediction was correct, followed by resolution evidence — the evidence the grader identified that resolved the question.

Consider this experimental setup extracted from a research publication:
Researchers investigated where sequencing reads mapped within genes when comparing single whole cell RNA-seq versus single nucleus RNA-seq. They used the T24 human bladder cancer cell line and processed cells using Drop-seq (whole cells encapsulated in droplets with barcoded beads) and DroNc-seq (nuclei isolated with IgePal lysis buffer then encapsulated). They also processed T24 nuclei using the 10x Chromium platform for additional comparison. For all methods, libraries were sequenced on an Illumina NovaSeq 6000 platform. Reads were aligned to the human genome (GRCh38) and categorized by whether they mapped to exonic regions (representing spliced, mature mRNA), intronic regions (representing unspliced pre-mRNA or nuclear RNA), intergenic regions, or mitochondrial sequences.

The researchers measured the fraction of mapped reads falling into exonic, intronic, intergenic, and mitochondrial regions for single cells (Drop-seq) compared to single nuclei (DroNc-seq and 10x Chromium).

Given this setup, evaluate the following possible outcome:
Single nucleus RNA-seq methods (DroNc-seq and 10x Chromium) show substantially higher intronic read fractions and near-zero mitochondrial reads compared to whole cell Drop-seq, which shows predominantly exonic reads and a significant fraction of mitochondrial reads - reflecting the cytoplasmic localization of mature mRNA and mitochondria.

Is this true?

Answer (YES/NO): YES